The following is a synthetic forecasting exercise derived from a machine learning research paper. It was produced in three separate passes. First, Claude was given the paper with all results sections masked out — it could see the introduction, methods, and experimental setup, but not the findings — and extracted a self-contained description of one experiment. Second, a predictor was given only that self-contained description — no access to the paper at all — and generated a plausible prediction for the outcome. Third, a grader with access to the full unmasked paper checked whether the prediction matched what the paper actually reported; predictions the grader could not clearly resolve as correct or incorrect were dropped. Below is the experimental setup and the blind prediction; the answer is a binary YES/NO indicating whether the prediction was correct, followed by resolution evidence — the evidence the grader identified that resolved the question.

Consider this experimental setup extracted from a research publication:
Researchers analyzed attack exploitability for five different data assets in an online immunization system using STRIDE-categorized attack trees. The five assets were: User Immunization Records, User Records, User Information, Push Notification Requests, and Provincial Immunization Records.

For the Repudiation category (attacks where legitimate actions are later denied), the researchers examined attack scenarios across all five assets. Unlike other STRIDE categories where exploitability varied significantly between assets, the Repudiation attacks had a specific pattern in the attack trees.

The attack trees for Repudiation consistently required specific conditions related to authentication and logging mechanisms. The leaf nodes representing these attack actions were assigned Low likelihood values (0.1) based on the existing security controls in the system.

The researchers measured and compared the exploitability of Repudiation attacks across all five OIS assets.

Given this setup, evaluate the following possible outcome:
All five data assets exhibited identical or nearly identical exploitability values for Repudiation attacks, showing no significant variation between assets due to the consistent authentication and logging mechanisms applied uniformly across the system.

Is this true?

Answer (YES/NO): NO